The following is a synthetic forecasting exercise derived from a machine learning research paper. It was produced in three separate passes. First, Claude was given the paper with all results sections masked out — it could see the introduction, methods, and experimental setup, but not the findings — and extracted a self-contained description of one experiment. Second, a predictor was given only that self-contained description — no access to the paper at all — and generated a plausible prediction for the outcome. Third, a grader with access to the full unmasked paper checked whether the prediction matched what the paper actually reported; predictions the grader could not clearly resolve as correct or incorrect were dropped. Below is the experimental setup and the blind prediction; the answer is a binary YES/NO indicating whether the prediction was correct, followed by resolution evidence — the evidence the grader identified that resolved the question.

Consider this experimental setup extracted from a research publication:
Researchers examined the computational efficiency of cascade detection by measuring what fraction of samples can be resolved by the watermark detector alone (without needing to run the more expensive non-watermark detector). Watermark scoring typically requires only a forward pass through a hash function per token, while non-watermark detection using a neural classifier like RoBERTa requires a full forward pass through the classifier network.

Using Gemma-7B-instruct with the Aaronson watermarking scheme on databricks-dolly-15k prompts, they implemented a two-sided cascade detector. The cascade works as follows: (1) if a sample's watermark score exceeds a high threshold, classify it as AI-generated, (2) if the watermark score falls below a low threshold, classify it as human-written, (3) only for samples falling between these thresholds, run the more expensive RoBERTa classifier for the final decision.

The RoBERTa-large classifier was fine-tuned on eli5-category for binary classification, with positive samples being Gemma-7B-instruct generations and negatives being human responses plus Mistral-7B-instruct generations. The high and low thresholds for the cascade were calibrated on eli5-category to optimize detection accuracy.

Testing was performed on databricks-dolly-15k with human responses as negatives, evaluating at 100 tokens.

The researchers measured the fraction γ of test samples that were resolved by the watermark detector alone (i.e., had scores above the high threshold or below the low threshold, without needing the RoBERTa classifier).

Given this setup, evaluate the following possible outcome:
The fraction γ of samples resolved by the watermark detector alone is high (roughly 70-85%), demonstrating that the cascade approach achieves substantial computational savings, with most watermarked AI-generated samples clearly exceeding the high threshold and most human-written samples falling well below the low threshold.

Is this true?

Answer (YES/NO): NO